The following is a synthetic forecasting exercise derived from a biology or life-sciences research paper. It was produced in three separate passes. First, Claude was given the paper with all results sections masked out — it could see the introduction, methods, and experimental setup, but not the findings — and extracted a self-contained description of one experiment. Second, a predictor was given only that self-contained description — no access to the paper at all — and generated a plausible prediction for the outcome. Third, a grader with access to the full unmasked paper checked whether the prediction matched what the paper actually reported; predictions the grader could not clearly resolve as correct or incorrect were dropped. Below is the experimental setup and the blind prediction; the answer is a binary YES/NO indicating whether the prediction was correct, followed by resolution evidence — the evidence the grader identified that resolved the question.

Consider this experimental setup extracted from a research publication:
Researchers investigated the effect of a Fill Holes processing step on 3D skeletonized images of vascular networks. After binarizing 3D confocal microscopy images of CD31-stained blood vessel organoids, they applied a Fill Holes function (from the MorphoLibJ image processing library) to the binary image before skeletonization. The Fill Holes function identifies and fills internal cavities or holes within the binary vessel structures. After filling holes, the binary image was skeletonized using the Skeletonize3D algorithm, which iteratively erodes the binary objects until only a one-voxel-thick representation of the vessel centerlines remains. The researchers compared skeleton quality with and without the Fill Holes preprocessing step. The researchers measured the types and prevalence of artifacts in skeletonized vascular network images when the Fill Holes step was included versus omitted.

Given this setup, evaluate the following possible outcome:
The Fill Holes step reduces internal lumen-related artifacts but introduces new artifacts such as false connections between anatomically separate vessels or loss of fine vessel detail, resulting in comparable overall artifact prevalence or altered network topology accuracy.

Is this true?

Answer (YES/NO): NO